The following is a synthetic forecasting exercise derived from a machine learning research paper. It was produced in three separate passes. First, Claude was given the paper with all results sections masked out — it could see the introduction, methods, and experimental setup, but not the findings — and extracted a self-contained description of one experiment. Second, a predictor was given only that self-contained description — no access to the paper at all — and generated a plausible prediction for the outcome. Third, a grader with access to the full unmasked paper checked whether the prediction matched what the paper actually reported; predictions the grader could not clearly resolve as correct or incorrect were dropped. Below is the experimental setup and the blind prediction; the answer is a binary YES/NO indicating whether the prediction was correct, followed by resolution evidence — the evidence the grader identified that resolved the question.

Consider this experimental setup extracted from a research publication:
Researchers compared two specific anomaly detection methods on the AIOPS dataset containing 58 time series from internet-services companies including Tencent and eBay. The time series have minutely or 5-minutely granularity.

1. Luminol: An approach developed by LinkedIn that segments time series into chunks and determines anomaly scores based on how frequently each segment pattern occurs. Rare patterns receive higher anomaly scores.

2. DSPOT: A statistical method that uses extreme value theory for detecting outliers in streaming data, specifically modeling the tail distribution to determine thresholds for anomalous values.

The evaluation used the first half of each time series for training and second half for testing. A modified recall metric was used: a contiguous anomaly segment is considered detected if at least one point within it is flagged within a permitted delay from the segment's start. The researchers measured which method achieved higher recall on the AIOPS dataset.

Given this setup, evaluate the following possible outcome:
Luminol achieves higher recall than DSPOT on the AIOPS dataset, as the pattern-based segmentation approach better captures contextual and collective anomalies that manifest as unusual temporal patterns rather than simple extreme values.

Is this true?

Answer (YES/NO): YES